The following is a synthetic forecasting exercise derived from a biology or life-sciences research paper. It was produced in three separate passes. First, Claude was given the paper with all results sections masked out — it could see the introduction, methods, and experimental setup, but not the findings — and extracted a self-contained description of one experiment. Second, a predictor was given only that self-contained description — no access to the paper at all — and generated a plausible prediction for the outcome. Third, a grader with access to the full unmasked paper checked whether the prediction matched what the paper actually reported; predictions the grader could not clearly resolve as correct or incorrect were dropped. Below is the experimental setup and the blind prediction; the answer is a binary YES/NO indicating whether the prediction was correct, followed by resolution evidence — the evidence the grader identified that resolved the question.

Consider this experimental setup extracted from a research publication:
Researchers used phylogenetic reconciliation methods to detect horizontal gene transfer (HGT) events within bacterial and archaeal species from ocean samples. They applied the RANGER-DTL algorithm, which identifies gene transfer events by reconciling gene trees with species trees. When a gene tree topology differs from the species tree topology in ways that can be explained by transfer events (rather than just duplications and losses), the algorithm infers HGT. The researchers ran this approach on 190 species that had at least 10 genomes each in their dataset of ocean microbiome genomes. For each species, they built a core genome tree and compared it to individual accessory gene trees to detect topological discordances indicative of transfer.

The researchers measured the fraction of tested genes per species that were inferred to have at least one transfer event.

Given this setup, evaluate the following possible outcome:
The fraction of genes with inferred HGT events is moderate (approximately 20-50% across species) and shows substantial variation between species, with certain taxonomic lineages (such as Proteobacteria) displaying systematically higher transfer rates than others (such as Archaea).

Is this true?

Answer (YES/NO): NO